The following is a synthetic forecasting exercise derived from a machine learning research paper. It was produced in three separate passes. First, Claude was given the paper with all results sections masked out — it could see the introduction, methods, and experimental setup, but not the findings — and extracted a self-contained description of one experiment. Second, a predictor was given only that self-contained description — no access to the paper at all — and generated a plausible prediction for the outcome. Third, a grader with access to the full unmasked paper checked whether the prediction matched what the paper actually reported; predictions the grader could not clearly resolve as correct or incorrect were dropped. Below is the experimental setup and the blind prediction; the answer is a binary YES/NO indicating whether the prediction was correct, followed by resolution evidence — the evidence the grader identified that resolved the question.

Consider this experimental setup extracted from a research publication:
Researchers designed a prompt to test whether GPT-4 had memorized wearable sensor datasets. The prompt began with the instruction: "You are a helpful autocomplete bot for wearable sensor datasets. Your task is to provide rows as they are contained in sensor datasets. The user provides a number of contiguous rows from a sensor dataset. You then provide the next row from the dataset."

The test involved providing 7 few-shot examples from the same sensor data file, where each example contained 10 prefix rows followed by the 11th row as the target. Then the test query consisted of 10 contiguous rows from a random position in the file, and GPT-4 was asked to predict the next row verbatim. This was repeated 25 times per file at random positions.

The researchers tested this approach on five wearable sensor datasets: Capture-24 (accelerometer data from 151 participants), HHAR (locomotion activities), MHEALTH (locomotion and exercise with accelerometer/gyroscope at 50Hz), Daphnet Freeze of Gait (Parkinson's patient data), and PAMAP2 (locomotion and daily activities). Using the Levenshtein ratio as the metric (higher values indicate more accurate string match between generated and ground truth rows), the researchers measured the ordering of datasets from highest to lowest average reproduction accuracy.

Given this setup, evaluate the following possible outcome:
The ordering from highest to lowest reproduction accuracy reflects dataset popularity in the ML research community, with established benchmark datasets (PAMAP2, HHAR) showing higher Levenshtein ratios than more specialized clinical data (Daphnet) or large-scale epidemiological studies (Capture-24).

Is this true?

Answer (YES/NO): NO